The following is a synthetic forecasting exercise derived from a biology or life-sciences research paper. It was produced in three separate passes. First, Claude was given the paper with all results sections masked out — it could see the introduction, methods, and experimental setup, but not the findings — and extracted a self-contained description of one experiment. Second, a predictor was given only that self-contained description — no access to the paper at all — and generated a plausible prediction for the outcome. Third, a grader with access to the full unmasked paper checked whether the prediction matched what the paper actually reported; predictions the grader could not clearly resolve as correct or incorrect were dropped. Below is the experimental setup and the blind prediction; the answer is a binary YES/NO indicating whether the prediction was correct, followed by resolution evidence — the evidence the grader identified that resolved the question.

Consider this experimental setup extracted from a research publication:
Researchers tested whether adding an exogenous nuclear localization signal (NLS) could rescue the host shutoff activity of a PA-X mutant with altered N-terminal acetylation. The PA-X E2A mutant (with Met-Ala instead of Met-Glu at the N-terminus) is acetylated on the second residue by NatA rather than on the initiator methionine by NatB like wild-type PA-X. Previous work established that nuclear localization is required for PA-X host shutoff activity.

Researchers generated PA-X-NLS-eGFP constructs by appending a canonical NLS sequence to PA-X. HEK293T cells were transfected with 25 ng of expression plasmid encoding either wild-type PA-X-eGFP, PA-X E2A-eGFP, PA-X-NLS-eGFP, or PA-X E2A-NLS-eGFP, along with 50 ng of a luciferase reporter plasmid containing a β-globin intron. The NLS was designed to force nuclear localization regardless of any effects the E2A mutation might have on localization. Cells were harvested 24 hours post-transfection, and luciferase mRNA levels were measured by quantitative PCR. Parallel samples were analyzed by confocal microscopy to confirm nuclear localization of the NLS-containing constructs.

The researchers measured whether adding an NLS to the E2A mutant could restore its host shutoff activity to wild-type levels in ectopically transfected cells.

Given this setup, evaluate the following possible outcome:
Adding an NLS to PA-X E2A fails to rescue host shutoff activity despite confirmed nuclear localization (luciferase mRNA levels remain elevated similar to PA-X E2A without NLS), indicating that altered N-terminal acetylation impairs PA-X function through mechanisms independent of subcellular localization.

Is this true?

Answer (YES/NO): YES